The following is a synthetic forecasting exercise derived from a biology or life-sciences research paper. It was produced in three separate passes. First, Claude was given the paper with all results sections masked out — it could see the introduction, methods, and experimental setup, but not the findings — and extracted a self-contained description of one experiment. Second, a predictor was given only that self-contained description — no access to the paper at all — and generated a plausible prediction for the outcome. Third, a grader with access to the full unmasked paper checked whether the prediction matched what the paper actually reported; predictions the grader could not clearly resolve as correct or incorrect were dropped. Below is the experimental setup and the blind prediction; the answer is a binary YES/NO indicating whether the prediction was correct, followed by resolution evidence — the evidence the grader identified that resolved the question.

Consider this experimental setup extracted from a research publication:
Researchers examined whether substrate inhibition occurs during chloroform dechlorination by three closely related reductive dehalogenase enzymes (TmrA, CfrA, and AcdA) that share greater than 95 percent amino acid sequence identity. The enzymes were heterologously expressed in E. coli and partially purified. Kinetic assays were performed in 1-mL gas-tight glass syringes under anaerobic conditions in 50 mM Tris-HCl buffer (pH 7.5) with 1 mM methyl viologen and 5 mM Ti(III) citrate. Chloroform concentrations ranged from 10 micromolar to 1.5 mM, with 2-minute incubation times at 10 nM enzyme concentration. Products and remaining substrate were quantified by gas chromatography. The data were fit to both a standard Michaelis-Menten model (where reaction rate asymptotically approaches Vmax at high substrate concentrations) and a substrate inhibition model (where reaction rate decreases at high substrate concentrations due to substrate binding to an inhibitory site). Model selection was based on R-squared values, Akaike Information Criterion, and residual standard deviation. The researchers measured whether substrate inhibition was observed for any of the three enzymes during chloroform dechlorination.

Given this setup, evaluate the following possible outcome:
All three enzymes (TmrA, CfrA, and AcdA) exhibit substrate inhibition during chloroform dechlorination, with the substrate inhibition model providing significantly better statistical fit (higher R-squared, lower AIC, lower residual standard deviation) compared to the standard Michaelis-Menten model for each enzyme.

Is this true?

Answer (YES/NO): NO